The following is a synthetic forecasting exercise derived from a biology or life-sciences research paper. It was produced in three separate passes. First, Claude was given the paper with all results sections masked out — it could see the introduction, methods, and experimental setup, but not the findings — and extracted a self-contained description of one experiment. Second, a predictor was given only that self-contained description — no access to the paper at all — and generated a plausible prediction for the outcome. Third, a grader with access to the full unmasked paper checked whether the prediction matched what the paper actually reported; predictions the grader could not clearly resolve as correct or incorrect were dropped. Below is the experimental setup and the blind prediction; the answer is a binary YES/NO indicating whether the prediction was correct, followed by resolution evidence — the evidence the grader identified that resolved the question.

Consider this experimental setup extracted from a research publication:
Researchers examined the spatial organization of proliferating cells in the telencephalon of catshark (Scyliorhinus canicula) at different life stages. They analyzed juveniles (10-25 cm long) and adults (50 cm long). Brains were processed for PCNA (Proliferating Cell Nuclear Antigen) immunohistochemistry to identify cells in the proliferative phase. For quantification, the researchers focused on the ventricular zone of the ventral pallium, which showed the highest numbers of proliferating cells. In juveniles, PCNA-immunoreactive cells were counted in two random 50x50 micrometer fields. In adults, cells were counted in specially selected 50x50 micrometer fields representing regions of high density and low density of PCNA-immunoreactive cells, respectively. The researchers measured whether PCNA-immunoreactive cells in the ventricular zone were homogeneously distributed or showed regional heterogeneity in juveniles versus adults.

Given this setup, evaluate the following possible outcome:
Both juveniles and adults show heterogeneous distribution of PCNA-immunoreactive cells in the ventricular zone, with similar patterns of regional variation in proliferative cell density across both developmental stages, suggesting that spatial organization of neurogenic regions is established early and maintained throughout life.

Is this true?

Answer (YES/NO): NO